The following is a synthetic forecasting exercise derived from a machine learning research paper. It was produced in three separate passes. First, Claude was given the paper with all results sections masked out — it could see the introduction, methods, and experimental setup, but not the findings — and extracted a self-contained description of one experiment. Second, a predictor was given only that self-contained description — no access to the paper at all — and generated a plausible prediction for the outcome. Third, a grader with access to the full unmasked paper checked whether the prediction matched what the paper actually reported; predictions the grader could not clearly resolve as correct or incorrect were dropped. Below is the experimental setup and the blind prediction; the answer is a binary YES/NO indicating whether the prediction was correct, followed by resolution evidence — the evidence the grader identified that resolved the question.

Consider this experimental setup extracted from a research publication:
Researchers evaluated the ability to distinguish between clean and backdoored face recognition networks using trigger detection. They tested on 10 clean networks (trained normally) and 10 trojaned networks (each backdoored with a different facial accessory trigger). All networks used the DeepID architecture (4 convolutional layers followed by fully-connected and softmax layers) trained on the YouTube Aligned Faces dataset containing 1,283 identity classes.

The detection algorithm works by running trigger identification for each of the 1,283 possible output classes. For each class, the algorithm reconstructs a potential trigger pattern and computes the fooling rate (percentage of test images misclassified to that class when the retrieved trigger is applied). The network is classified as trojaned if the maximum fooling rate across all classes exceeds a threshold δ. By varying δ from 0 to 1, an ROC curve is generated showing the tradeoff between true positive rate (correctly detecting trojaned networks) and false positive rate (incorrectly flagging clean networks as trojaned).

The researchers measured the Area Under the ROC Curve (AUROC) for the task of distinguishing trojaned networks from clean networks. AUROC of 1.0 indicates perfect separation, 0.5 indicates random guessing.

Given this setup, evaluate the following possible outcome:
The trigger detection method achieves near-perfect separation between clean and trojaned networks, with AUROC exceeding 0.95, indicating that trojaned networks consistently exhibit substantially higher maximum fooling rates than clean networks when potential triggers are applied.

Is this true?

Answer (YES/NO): NO